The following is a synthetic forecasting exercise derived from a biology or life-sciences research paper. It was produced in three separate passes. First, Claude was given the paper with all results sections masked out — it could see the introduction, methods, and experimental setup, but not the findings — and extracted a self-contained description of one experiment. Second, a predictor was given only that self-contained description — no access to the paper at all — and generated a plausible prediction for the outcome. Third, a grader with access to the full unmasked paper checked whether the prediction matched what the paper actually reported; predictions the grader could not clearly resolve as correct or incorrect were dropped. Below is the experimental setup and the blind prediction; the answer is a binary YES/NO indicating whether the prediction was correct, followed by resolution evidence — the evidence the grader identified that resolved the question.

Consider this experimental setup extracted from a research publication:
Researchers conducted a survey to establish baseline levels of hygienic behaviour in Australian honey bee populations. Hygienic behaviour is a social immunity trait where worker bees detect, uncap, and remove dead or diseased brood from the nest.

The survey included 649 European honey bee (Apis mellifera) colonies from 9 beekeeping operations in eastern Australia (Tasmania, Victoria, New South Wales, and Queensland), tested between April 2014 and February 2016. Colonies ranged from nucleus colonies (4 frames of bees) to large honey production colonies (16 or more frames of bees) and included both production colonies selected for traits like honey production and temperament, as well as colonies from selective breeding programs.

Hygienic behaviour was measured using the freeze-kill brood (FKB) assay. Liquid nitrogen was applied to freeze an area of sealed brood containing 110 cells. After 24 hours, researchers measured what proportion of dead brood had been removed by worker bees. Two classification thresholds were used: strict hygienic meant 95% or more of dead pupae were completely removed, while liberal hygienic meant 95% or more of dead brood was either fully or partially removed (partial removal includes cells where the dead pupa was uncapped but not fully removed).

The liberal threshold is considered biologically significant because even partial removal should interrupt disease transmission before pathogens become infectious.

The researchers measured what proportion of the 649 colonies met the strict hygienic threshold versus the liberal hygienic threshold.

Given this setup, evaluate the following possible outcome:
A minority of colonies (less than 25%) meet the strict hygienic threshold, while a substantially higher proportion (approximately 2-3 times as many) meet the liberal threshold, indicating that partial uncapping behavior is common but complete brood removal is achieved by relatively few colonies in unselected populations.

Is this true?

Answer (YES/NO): YES